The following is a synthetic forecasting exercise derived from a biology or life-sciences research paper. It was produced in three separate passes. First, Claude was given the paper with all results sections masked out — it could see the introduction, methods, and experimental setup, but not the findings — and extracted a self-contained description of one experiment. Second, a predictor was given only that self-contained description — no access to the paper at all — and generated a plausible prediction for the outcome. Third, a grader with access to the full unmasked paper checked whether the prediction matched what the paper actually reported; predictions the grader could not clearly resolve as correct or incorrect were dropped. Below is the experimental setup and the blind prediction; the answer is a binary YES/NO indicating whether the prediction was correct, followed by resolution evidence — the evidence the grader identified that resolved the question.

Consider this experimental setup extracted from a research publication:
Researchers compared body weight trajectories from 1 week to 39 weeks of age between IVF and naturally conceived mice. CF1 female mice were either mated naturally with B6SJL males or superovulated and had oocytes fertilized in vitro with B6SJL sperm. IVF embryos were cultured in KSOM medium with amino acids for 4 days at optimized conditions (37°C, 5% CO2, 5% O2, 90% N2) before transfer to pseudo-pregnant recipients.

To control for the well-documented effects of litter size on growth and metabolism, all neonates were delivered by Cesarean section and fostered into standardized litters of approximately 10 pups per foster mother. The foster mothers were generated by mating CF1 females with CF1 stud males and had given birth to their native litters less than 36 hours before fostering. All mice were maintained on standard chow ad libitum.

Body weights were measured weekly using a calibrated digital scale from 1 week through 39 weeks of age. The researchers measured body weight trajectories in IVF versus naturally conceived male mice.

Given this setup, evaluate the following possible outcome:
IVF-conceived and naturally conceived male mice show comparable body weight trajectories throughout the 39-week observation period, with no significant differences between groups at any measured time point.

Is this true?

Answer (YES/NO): YES